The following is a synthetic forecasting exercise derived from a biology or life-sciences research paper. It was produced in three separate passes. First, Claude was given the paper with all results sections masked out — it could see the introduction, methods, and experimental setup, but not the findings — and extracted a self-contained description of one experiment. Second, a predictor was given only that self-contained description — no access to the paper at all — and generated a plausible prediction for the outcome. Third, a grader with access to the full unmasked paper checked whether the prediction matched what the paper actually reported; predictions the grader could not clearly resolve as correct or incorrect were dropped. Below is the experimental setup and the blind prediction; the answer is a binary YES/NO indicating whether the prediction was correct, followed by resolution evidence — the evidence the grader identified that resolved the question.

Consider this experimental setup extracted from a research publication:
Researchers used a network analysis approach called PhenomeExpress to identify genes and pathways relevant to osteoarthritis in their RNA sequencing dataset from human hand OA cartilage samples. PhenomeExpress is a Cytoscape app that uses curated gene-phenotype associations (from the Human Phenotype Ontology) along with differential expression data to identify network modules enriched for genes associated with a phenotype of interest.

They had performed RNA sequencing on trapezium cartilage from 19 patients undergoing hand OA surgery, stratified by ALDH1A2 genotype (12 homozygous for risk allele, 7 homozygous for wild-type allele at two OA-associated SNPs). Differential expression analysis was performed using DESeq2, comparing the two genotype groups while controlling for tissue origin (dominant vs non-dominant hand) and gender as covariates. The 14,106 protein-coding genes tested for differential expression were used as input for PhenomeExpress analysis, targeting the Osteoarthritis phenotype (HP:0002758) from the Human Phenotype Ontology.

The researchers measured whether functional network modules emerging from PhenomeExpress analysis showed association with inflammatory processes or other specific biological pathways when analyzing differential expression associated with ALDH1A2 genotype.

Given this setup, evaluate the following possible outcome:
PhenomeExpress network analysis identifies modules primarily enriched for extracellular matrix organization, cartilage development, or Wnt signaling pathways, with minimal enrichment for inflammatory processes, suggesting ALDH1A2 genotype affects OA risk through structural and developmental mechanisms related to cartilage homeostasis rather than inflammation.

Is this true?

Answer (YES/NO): NO